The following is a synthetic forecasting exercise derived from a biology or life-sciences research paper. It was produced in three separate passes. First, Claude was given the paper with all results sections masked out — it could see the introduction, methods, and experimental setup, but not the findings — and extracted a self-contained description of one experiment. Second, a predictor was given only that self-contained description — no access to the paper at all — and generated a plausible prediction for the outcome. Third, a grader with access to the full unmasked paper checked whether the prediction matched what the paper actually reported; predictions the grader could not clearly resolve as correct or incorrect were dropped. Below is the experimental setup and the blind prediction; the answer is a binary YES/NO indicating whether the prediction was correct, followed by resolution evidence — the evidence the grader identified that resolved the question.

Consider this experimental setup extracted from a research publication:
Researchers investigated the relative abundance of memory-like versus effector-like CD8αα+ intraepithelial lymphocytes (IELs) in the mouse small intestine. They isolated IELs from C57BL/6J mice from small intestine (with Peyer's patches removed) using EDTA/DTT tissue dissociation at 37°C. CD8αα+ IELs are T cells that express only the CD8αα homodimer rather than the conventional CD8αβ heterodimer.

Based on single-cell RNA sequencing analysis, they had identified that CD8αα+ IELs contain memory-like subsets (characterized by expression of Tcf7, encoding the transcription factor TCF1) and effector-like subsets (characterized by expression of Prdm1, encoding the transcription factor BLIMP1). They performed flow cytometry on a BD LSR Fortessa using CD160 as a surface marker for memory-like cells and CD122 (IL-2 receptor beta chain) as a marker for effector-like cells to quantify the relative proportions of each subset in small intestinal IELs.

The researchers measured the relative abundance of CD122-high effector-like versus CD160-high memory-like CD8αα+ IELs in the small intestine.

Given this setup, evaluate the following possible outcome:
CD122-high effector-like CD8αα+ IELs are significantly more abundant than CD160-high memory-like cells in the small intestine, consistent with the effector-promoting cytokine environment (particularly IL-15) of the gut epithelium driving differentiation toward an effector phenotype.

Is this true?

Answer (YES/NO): YES